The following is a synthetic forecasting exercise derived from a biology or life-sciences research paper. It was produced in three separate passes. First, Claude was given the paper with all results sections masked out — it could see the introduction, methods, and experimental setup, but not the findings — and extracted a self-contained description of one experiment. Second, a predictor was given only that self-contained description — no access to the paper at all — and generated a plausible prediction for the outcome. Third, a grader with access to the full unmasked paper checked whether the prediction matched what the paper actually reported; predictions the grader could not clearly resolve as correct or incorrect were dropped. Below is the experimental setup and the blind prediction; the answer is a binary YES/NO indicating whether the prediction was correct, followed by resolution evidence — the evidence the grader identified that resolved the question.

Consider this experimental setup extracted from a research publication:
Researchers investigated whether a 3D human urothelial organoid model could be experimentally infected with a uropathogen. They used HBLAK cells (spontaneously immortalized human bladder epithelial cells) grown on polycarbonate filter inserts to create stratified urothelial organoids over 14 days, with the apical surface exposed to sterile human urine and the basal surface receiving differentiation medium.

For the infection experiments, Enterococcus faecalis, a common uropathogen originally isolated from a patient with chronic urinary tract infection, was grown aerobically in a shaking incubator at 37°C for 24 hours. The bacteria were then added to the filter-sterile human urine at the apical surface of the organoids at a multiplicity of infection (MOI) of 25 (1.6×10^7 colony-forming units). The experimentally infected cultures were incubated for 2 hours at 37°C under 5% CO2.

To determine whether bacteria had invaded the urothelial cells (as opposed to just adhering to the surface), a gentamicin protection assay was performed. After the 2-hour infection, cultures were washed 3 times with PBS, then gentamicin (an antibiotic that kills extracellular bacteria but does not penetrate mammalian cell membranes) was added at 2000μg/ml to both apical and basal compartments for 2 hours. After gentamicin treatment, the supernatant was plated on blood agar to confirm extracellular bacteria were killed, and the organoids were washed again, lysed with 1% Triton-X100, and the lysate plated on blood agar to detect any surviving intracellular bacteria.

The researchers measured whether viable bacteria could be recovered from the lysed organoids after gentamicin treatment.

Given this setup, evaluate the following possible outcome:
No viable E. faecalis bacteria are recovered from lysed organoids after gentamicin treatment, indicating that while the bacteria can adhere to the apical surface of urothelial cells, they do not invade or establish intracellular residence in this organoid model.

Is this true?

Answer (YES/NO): NO